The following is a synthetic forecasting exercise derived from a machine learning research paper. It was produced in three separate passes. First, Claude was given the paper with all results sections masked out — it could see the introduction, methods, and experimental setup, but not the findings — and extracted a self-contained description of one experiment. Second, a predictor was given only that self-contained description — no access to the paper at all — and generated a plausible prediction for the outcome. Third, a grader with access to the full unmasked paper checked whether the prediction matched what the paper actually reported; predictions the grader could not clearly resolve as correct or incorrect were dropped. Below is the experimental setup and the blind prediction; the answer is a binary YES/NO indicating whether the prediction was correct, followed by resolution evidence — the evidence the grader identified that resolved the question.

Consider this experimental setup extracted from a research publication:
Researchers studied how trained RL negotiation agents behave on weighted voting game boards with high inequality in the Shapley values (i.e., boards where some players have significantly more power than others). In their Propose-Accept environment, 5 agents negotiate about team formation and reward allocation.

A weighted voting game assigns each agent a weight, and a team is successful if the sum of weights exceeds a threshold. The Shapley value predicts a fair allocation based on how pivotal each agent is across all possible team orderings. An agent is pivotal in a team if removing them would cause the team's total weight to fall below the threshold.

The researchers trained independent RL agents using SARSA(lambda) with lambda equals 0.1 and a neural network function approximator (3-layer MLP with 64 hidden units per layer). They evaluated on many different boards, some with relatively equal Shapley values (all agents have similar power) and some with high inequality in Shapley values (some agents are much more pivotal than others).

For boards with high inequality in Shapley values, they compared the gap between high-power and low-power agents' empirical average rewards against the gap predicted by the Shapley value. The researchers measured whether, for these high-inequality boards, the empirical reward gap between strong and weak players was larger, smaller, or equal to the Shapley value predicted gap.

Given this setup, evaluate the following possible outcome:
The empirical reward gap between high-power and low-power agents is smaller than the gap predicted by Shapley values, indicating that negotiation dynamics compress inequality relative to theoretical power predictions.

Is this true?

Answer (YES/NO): YES